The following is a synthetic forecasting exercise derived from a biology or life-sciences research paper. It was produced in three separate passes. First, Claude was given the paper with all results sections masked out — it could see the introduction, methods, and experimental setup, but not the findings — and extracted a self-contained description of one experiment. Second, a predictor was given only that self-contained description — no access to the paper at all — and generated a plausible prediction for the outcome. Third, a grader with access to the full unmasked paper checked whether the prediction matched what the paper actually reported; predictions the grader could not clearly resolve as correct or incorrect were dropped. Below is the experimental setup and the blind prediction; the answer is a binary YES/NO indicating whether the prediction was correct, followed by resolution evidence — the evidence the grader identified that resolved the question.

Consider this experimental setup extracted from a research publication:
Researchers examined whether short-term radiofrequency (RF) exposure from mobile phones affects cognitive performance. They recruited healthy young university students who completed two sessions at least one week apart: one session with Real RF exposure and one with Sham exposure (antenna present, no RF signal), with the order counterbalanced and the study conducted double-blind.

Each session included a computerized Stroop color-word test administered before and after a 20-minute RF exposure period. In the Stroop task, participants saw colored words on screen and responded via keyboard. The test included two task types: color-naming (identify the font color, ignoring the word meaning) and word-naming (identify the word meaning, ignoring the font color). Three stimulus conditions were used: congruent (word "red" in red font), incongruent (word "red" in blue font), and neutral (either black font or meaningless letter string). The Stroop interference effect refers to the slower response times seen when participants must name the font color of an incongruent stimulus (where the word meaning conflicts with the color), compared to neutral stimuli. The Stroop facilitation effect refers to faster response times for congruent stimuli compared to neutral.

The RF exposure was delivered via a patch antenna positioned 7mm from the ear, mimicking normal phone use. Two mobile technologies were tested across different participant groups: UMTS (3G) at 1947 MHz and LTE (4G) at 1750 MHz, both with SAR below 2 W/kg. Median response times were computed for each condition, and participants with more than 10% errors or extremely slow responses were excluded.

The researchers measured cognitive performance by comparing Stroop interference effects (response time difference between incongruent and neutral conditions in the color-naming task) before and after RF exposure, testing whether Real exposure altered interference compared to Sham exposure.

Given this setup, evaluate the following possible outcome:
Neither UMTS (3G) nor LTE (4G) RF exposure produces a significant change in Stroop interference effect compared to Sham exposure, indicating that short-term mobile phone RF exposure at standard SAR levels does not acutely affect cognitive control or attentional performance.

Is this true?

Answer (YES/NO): YES